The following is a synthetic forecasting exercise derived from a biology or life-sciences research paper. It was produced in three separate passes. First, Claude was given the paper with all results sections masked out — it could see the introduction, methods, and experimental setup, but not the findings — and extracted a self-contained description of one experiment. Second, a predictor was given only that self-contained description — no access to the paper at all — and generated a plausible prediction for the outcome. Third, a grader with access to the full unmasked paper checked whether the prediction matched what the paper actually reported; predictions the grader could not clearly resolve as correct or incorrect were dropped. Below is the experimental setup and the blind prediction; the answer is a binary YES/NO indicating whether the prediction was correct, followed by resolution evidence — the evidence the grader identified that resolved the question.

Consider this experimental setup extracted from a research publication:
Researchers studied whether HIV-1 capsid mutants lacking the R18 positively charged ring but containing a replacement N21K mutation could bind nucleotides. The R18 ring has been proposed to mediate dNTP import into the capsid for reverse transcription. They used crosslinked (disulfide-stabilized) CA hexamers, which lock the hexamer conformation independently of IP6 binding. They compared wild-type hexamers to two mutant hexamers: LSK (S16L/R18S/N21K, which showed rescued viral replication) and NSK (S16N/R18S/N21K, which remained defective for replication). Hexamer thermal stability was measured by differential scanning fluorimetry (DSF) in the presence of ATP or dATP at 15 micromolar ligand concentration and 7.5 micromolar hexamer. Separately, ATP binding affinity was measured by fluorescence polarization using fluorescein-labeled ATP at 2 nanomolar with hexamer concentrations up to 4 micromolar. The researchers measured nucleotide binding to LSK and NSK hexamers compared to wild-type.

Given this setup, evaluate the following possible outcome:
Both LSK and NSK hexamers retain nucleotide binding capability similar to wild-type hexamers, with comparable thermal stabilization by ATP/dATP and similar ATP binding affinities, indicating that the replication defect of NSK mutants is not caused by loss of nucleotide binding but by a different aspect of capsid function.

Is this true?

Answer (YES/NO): NO